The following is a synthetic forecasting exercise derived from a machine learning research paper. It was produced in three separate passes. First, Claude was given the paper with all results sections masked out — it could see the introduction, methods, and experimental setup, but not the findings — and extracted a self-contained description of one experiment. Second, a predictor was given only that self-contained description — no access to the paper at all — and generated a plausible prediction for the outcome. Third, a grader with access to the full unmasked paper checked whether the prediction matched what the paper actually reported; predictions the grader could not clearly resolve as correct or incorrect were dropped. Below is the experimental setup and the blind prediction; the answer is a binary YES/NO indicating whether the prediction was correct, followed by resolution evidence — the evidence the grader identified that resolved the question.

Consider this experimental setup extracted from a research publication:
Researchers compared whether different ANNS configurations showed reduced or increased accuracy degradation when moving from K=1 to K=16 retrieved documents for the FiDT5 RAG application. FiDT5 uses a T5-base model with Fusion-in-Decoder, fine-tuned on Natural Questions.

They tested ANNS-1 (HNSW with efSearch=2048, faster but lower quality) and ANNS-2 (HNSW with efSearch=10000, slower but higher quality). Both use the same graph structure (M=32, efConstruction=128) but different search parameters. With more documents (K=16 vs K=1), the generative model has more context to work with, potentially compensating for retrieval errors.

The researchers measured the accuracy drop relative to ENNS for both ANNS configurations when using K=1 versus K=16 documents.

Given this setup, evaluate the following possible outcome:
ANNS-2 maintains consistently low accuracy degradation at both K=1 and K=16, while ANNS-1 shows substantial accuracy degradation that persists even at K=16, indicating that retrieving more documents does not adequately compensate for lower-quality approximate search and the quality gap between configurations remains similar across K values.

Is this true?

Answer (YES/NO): NO